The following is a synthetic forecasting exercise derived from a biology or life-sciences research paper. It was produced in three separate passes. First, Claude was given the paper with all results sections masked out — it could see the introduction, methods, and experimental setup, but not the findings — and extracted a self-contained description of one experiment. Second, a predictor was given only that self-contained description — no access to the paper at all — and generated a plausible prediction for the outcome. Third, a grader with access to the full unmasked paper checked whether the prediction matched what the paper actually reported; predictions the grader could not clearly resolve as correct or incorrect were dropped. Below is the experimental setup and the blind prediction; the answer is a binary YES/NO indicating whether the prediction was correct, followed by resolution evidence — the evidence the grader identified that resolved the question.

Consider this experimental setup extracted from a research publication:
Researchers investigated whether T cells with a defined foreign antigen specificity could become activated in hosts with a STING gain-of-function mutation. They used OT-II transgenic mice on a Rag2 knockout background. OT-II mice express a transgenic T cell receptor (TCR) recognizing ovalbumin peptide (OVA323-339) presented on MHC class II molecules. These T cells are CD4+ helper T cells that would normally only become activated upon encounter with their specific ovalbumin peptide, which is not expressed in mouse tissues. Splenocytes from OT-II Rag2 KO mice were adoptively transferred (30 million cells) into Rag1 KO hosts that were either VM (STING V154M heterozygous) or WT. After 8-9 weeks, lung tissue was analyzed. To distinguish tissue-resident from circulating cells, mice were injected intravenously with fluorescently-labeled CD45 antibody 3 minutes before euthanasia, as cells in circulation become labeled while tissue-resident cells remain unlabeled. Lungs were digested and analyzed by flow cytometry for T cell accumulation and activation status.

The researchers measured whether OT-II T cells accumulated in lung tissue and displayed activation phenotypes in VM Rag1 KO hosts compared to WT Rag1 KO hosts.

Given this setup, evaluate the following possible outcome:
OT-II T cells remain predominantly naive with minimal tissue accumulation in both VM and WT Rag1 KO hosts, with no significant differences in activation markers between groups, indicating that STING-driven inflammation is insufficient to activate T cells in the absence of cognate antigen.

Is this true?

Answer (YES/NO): NO